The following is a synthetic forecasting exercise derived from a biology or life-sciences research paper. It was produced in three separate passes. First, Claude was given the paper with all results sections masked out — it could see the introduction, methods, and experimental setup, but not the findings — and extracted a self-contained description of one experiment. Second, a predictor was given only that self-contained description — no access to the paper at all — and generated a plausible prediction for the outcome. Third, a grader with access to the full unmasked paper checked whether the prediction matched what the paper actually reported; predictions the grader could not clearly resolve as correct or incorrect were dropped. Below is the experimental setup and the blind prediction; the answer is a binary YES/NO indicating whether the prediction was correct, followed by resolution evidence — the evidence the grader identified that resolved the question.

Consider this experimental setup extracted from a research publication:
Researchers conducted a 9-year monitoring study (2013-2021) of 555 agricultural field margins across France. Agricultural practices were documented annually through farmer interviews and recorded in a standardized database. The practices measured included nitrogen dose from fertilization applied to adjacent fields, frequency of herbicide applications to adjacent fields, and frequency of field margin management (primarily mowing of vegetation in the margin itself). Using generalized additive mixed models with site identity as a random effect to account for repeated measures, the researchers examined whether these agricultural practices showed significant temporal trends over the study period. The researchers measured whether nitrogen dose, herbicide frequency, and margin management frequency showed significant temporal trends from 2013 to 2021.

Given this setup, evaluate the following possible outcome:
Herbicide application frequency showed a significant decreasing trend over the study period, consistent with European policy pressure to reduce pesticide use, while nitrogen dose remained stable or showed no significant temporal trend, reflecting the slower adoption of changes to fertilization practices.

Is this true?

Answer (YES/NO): NO